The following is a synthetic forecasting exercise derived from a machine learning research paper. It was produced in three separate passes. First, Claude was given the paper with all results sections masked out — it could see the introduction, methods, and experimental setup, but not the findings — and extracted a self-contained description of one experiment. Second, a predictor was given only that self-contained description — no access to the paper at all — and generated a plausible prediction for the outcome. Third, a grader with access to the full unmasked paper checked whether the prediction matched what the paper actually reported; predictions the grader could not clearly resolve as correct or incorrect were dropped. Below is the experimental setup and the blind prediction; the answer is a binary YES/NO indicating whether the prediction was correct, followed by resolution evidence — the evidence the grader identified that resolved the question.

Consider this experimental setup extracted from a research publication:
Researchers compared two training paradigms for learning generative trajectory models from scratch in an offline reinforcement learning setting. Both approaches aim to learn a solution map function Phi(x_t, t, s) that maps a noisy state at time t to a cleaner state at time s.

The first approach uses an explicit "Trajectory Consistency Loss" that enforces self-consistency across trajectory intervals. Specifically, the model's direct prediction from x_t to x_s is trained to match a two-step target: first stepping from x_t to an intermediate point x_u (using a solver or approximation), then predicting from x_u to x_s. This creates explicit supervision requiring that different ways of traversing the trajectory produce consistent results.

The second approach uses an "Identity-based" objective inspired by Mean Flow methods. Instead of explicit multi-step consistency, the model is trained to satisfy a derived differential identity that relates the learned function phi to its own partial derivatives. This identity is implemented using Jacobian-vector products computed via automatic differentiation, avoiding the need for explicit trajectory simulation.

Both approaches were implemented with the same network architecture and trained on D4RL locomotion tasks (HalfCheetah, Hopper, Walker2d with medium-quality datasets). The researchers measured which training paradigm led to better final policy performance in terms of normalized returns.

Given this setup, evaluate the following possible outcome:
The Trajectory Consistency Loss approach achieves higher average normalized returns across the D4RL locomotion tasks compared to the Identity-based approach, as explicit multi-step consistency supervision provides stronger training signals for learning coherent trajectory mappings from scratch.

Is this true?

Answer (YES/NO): NO